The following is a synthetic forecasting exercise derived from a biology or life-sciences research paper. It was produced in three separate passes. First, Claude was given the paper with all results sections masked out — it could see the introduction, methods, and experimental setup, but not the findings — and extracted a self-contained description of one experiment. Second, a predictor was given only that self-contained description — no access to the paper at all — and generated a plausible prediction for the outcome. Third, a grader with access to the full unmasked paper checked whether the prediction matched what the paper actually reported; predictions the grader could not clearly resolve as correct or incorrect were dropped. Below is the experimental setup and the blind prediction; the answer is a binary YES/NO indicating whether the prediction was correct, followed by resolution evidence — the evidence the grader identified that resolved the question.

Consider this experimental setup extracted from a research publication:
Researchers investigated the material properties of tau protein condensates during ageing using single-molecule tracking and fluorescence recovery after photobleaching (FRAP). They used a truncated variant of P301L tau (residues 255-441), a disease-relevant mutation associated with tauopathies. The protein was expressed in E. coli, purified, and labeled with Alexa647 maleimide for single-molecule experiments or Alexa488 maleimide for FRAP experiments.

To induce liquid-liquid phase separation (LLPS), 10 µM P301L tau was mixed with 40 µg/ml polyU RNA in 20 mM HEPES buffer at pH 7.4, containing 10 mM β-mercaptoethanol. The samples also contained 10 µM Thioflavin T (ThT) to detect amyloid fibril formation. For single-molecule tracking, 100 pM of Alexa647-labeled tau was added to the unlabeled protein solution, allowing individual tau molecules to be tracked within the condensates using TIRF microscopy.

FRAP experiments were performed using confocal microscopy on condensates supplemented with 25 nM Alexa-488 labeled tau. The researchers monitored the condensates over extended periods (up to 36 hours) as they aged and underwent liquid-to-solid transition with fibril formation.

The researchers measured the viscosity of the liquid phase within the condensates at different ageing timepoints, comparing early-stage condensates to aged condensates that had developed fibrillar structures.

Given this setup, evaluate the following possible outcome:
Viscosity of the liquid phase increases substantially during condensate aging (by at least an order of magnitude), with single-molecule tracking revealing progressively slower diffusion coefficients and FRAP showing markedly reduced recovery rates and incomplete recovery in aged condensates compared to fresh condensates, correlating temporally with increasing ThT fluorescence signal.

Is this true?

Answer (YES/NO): NO